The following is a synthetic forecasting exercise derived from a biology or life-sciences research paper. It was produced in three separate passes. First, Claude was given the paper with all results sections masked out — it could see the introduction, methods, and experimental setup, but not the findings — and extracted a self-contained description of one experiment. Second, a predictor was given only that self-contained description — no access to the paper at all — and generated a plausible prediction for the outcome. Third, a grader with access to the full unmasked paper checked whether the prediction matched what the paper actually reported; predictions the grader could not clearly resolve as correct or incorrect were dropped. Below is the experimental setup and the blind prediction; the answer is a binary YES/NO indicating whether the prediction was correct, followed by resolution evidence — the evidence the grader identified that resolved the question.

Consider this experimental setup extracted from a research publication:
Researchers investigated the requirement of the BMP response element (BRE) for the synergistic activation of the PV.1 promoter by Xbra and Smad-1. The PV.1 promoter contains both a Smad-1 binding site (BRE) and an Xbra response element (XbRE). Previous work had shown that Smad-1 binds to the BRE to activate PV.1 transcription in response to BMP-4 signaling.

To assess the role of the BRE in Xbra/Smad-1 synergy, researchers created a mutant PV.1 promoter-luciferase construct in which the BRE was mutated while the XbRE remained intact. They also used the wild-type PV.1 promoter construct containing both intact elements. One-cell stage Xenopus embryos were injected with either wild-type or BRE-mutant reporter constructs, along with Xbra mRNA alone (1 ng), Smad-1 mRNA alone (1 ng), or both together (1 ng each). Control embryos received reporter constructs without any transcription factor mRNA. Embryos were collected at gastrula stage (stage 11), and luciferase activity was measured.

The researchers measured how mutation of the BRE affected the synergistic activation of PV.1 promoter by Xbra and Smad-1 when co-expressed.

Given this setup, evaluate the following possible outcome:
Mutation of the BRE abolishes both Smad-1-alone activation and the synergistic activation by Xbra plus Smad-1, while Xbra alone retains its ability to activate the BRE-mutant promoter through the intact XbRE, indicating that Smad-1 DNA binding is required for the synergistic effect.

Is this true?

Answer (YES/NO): NO